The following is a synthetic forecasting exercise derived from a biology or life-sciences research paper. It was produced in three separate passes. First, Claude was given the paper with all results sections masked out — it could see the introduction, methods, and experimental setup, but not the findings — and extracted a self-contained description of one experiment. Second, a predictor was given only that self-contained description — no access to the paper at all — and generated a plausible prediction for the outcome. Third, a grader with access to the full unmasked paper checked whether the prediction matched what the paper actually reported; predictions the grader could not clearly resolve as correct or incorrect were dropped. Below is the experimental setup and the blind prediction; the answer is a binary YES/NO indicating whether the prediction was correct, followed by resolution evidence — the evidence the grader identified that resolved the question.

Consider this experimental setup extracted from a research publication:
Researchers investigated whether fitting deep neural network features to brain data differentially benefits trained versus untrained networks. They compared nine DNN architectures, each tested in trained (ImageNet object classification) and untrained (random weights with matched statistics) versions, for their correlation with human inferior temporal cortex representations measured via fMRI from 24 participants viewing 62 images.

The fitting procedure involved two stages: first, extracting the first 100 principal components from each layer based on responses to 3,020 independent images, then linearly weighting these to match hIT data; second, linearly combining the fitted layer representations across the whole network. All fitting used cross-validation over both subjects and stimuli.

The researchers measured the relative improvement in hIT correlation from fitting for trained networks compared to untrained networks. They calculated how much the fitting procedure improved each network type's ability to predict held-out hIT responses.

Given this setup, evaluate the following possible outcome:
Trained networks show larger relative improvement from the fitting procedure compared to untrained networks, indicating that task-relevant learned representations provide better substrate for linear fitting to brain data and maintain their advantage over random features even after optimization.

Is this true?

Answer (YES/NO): YES